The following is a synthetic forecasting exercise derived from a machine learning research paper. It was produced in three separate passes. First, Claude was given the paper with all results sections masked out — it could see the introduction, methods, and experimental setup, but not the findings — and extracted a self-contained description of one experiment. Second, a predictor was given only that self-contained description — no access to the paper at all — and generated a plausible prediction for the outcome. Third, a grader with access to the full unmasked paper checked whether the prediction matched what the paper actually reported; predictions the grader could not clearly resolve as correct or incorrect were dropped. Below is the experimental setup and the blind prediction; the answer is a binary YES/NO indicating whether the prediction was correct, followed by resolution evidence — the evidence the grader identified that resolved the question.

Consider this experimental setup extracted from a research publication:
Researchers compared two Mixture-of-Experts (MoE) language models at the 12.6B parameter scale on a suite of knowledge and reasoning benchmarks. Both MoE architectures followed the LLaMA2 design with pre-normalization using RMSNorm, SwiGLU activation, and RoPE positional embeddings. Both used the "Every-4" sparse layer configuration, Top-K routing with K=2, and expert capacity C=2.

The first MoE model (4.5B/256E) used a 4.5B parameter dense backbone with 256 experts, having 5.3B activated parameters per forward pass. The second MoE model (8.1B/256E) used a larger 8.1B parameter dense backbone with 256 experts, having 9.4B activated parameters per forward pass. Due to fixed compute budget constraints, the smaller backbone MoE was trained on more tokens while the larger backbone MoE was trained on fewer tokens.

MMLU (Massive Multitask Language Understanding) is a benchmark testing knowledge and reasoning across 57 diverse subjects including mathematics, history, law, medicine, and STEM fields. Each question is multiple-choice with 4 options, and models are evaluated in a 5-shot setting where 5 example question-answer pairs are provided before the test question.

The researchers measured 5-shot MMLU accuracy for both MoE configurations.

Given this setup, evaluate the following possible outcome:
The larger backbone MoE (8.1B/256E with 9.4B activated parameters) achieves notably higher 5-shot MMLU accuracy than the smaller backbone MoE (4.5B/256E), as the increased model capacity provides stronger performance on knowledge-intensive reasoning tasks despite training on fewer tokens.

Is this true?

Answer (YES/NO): NO